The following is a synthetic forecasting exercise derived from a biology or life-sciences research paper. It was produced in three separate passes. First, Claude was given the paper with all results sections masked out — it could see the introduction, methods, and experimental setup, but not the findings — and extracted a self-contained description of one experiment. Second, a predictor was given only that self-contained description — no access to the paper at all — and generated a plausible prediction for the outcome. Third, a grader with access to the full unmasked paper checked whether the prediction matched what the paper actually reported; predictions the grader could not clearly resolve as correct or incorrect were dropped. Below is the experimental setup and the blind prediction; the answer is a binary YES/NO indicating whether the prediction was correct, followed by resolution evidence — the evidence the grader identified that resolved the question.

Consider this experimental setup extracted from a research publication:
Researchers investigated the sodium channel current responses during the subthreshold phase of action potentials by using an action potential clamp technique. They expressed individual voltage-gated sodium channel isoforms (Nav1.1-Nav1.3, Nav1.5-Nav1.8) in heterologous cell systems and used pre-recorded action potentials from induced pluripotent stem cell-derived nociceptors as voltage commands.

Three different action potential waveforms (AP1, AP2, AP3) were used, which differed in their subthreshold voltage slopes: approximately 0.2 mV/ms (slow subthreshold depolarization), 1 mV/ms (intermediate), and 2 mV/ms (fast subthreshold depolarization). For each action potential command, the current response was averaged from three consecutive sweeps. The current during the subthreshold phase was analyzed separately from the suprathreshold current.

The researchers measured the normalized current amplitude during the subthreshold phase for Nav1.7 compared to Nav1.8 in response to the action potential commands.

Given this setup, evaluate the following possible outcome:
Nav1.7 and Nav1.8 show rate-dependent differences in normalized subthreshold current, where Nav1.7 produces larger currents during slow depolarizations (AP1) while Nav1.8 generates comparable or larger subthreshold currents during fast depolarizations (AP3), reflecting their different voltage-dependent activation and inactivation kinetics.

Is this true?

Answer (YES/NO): NO